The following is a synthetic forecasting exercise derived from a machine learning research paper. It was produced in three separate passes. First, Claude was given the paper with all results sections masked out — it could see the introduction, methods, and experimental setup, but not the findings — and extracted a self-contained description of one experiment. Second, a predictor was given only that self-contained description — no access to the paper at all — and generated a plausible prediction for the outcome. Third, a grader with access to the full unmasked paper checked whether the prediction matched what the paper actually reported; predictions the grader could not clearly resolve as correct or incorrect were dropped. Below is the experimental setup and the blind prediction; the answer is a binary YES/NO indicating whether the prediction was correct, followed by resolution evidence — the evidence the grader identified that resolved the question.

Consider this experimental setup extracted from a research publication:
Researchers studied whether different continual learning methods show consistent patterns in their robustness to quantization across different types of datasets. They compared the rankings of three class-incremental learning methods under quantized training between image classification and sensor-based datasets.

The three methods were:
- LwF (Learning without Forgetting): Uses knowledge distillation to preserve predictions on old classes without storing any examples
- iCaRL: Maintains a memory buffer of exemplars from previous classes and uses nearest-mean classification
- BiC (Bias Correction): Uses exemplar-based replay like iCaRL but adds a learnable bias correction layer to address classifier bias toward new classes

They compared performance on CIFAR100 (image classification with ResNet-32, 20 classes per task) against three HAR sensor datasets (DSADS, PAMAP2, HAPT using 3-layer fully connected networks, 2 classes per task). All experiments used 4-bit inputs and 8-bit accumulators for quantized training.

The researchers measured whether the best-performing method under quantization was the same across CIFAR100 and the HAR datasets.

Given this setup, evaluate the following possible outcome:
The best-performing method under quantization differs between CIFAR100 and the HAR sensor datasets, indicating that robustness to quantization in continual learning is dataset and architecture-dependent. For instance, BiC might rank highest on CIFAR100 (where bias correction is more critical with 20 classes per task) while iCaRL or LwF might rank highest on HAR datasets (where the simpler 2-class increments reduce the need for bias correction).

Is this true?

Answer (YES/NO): YES